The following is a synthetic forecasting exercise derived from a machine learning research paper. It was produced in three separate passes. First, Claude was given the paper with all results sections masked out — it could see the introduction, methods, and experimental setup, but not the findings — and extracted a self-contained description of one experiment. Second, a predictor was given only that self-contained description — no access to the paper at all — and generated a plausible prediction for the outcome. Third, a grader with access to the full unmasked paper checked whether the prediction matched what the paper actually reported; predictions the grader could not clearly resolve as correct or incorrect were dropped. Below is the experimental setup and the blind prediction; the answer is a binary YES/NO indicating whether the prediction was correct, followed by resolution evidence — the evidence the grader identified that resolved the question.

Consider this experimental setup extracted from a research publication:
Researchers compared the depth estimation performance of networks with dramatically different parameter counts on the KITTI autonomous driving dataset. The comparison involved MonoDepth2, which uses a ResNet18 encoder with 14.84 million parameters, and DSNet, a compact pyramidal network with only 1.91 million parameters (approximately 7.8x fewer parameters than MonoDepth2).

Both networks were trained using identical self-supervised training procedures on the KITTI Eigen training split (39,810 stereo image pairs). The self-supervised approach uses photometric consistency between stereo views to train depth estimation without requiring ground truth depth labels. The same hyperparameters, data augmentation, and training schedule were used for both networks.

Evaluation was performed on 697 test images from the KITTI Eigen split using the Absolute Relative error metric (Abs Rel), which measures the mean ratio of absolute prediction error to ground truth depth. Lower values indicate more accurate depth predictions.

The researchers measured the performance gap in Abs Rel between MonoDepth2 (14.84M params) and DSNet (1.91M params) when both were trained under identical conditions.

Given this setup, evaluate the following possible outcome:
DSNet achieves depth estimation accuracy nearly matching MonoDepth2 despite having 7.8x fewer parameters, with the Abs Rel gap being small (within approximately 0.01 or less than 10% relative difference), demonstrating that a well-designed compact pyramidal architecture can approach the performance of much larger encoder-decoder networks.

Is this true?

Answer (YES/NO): NO